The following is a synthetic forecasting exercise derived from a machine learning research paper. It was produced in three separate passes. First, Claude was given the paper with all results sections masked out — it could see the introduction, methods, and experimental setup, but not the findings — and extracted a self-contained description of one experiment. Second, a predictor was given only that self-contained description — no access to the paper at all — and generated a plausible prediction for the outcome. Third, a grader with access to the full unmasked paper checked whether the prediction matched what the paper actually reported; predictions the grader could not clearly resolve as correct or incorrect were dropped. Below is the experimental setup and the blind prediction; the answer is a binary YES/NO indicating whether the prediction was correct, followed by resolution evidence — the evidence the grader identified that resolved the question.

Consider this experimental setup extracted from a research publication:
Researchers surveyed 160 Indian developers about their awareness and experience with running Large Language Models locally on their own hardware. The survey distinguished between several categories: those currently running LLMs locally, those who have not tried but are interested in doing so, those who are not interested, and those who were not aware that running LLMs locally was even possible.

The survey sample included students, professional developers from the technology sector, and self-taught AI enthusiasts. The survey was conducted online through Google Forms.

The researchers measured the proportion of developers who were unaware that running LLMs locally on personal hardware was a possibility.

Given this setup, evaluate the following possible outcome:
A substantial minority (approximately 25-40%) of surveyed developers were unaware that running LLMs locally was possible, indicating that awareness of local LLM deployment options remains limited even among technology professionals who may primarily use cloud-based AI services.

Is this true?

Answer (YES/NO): NO